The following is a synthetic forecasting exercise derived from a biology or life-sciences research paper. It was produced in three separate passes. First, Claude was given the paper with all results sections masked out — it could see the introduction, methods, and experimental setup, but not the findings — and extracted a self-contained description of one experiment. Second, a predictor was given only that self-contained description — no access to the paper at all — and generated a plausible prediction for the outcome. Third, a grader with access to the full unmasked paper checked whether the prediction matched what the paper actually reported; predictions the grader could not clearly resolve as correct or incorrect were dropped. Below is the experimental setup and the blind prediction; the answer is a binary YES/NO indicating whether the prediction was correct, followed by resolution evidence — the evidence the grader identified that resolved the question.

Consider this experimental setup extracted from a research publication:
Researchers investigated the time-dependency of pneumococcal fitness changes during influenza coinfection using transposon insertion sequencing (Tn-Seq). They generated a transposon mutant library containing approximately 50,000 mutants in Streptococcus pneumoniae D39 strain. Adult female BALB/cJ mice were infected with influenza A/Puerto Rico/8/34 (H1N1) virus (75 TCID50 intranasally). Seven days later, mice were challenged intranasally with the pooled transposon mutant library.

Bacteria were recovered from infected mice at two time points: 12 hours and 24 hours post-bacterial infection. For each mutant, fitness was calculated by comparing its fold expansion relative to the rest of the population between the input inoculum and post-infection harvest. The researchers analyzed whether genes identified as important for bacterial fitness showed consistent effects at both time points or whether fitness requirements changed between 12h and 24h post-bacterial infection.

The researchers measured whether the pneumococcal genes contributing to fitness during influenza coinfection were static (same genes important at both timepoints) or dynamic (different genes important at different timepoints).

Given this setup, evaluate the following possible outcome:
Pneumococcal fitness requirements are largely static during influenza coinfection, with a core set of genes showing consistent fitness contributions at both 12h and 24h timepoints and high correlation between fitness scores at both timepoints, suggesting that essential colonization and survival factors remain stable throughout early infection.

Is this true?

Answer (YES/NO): NO